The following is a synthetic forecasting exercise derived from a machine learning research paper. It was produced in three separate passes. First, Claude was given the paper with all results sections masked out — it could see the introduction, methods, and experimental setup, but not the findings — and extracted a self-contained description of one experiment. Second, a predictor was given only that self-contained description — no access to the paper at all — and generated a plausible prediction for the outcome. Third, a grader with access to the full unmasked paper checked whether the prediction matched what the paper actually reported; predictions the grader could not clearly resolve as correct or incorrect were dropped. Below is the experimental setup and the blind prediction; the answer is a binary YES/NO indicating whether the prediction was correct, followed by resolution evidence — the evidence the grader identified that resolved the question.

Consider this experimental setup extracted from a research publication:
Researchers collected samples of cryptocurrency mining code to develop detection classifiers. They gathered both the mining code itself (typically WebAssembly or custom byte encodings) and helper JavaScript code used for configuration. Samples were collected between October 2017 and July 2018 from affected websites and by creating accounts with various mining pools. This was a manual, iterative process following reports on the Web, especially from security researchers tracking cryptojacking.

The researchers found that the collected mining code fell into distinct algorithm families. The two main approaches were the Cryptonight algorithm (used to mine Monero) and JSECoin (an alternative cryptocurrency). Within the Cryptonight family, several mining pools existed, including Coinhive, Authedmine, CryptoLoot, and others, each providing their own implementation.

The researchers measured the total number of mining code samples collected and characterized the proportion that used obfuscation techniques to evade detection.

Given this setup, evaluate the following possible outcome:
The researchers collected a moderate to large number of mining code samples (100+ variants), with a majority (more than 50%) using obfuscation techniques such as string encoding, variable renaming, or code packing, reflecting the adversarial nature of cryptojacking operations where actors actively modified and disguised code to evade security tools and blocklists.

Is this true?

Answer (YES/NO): NO